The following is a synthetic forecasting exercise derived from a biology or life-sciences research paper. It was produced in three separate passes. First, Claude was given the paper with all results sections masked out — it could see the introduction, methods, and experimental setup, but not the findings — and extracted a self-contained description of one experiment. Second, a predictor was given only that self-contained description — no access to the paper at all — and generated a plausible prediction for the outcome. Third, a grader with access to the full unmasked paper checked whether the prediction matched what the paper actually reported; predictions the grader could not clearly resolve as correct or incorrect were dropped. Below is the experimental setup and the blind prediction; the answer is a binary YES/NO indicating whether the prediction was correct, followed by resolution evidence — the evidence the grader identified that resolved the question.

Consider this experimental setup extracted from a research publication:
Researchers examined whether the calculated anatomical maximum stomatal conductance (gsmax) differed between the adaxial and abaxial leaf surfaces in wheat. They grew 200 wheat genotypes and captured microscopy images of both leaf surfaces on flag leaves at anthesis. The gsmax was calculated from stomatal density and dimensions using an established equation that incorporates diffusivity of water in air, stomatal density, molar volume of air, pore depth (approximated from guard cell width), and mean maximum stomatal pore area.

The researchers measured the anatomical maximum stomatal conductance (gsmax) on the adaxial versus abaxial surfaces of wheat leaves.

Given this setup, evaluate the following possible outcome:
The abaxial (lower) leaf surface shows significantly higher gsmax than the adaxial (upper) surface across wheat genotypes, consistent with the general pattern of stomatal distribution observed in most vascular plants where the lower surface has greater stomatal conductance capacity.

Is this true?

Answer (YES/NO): NO